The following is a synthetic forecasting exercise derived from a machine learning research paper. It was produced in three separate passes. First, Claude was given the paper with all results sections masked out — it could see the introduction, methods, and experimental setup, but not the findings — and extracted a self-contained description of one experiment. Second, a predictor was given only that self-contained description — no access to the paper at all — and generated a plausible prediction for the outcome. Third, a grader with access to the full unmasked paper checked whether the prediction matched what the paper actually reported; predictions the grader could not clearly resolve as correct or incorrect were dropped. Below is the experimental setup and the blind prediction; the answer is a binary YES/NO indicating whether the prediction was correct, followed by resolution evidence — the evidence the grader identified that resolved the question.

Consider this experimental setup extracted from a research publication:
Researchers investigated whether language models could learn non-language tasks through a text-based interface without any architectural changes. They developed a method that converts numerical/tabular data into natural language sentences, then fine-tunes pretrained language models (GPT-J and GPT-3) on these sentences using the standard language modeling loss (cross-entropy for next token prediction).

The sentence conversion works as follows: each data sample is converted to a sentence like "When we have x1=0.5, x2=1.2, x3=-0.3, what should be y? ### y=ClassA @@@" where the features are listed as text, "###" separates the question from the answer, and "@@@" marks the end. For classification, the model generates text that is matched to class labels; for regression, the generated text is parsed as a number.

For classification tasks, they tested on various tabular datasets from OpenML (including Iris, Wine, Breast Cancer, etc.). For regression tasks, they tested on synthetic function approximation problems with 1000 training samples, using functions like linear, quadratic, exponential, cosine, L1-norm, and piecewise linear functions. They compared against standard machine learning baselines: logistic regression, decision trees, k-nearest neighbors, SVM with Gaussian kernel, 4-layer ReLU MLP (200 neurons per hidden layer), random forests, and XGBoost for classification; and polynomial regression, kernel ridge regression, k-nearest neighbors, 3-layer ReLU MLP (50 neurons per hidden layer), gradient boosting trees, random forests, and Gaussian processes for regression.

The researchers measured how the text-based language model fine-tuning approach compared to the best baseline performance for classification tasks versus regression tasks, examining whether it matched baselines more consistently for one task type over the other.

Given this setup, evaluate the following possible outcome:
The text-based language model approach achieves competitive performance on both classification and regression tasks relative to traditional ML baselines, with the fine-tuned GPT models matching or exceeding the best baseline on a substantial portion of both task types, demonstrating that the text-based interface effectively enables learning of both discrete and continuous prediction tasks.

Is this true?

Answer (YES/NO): NO